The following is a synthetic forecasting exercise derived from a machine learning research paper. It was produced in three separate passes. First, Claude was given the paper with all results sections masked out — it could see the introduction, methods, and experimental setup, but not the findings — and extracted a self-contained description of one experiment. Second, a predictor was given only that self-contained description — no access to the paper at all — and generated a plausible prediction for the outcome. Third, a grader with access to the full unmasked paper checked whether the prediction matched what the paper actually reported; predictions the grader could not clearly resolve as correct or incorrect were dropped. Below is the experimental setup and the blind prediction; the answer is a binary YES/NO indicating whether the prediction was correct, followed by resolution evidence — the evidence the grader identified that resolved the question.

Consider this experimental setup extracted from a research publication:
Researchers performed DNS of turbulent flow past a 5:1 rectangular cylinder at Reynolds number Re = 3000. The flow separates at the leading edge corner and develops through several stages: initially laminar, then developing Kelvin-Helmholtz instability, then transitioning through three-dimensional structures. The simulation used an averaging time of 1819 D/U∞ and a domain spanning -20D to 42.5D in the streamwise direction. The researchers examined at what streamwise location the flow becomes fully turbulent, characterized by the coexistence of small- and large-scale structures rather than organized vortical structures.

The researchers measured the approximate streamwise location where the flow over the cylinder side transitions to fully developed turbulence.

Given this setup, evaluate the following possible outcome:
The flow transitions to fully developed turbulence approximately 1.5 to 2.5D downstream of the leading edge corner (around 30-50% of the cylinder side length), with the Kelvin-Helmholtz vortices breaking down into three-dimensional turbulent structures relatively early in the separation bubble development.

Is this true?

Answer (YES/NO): YES